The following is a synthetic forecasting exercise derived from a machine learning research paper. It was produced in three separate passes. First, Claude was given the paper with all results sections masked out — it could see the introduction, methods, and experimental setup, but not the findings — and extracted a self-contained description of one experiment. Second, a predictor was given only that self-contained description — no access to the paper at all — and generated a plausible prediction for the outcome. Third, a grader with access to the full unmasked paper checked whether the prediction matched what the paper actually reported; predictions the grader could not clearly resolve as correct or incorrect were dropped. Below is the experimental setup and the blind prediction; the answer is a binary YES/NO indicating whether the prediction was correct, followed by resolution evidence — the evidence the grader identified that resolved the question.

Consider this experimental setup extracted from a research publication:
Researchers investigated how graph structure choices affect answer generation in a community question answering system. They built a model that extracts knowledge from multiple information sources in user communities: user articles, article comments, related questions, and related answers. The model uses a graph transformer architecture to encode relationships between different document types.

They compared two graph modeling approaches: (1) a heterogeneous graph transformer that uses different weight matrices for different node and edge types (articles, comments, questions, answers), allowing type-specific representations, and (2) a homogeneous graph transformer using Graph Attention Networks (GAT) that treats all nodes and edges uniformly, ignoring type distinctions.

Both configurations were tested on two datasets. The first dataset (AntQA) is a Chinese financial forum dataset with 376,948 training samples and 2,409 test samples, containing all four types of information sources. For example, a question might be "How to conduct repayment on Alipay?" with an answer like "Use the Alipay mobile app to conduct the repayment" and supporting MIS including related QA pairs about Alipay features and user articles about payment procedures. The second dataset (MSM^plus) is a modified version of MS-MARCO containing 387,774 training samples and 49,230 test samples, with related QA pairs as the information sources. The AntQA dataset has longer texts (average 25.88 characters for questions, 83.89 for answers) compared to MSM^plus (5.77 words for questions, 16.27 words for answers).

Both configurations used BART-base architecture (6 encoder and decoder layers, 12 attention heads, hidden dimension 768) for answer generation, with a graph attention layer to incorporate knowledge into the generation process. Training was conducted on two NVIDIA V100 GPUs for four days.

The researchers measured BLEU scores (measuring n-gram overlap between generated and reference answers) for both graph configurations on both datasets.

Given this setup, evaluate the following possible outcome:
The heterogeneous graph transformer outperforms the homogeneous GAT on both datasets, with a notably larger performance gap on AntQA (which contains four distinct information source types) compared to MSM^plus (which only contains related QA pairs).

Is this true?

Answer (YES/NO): NO